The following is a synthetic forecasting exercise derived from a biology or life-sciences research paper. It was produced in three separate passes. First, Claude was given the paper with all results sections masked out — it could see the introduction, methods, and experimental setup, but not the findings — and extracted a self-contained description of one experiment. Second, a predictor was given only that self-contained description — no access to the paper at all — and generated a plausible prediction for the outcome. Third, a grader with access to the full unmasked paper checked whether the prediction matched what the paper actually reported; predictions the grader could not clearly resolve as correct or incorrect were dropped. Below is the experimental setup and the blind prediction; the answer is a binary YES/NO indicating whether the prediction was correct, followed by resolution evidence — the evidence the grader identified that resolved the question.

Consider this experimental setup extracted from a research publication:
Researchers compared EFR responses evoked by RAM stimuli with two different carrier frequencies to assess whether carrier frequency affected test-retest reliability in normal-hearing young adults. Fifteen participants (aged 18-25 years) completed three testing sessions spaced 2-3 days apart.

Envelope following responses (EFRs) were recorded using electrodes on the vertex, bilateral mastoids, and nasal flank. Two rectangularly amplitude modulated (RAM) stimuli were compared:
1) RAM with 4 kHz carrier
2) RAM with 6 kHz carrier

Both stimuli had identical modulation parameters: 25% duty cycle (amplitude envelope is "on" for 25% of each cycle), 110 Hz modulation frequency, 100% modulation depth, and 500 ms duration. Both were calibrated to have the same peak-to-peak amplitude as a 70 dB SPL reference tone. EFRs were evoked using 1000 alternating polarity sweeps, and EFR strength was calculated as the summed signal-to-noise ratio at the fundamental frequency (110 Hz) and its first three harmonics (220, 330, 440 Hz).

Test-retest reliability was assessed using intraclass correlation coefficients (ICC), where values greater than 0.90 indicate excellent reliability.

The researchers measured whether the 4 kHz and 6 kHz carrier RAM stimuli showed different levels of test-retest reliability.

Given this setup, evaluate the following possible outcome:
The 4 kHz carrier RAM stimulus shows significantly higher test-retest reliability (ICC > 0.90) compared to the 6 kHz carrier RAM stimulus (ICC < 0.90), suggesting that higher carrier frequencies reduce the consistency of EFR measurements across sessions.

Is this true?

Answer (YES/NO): NO